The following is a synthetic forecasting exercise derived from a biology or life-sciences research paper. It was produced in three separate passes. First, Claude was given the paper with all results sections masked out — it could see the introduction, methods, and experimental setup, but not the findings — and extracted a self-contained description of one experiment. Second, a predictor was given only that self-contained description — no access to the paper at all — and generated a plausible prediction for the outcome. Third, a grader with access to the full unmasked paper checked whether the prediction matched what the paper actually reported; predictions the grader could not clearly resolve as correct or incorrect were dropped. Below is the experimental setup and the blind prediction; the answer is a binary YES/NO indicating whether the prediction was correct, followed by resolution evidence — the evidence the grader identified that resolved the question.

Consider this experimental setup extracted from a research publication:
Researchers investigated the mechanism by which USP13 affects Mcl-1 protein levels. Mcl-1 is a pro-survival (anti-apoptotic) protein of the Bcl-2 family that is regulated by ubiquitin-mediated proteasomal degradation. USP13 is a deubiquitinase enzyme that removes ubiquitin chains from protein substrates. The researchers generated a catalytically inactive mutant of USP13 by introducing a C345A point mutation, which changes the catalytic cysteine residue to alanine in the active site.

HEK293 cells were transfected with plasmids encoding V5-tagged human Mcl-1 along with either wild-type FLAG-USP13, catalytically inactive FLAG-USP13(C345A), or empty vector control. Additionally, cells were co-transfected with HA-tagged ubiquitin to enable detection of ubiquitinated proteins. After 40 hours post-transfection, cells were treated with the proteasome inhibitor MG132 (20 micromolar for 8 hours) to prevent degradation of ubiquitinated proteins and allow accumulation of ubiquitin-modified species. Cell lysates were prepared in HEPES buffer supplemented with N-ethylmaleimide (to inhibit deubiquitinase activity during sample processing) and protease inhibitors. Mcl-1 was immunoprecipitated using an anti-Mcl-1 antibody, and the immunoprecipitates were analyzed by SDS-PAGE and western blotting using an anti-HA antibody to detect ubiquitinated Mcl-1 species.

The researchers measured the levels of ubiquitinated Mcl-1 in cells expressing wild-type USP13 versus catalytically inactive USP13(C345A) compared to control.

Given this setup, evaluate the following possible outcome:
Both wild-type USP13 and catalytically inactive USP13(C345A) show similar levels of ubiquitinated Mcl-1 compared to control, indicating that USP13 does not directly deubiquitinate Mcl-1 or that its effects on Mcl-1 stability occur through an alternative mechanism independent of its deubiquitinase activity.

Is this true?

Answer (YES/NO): NO